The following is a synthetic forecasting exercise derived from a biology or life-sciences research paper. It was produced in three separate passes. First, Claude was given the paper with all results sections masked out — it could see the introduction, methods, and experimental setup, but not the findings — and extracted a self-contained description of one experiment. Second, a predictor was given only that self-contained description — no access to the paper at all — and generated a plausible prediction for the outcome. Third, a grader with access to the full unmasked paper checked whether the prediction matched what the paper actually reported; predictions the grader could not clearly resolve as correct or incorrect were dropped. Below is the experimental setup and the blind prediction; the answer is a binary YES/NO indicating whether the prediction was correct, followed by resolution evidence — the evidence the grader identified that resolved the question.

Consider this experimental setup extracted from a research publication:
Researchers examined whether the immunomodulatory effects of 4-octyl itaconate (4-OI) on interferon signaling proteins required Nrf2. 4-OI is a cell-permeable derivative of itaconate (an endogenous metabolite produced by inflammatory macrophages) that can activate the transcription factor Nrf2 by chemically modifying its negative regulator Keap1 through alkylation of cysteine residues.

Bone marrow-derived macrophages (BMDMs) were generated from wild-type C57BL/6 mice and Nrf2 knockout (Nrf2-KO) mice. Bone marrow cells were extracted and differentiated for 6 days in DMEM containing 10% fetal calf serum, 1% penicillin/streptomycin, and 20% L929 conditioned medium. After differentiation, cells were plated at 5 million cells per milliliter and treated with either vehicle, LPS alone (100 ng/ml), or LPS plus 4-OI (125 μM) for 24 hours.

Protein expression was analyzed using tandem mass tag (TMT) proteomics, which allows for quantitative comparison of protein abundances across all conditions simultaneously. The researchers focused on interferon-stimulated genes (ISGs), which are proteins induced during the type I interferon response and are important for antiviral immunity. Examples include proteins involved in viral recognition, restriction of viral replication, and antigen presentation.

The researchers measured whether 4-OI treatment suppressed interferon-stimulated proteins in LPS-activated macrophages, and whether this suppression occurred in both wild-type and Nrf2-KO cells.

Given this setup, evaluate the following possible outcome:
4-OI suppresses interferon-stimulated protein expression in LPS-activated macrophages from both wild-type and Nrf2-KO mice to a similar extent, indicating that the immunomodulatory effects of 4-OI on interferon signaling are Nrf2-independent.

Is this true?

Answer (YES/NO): NO